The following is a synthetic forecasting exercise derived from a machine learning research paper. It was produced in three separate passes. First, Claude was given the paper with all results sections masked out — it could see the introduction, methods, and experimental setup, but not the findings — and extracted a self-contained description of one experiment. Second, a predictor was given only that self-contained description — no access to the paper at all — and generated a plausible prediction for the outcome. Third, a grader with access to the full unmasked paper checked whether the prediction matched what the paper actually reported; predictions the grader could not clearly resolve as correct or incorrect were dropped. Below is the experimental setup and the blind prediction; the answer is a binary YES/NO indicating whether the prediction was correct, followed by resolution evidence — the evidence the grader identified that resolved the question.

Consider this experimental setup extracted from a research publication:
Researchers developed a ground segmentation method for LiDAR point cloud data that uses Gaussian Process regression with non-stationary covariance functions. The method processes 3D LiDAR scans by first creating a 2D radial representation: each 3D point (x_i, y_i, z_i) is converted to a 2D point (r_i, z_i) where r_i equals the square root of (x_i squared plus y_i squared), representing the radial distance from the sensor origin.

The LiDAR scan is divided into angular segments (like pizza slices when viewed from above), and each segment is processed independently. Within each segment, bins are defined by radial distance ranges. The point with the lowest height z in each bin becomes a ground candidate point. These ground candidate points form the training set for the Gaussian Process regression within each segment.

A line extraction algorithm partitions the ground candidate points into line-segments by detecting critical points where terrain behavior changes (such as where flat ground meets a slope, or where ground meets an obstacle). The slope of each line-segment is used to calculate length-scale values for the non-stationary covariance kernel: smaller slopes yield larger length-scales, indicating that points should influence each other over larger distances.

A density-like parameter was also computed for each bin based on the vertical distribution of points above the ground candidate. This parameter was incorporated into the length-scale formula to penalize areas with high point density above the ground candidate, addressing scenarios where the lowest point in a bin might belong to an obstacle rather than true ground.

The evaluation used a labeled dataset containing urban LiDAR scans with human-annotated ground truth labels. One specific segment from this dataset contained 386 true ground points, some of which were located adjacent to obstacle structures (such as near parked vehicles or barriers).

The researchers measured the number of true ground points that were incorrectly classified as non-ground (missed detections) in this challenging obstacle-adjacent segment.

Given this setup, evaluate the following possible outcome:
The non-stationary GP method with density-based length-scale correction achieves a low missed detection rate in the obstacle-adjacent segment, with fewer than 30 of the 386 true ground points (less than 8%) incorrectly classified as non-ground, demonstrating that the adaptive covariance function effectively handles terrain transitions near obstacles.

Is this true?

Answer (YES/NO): YES